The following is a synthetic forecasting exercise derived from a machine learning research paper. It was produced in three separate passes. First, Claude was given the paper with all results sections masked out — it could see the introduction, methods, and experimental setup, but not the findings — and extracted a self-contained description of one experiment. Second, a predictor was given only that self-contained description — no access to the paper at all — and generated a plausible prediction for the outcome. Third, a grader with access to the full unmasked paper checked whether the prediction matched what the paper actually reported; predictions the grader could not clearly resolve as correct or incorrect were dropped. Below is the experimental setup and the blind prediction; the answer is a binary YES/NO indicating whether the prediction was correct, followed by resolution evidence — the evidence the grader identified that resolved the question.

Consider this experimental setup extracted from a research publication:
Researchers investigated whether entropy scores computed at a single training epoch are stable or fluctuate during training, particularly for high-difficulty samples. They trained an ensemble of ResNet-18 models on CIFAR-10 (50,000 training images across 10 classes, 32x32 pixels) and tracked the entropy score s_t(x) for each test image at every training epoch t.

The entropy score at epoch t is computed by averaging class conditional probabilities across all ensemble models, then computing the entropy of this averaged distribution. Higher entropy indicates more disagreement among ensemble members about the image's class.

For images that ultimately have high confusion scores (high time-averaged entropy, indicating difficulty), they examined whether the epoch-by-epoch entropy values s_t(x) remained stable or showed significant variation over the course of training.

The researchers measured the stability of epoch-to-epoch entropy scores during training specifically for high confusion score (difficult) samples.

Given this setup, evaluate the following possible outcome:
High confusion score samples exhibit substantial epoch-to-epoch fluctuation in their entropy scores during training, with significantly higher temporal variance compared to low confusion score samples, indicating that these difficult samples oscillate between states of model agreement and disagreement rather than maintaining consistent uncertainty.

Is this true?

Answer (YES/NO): YES